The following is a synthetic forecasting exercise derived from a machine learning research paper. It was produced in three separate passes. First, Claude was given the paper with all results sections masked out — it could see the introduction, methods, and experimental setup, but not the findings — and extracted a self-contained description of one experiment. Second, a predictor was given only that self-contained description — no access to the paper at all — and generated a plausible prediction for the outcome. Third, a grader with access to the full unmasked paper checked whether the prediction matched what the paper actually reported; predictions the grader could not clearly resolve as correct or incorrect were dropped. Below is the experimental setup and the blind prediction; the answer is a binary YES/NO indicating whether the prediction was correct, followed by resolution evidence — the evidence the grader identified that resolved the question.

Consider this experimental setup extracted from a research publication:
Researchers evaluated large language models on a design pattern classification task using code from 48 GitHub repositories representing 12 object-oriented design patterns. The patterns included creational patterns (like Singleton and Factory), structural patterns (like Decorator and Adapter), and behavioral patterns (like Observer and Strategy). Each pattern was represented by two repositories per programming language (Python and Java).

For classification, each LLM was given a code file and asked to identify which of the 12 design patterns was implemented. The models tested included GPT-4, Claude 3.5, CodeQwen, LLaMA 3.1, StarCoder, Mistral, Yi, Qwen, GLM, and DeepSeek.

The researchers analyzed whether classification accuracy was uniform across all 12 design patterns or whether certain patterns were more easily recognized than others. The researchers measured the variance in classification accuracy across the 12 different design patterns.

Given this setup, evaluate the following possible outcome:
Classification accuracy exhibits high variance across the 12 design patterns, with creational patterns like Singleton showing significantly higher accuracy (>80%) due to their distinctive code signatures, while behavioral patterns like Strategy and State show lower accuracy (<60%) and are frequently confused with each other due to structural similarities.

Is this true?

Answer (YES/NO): NO